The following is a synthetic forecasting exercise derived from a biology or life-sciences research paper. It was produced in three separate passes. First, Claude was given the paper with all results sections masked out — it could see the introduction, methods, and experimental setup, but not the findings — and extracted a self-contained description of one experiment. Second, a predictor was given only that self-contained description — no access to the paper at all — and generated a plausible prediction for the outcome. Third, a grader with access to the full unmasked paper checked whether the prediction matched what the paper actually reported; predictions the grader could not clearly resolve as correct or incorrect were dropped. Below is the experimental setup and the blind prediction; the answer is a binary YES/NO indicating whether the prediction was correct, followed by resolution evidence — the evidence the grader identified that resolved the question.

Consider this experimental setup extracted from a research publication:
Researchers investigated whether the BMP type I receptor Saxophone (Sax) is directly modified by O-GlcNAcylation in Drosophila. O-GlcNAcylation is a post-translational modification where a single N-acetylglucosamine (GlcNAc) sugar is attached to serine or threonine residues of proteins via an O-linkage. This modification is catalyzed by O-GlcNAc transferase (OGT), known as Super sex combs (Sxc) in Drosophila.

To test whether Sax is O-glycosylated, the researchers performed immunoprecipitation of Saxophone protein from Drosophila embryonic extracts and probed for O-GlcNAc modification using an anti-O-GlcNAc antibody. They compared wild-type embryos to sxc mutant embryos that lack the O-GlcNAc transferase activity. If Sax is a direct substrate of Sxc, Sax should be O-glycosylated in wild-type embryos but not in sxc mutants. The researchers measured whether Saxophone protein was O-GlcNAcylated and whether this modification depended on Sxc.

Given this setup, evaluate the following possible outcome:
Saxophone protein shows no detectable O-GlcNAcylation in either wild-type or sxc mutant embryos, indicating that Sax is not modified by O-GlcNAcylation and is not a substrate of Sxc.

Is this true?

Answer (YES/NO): NO